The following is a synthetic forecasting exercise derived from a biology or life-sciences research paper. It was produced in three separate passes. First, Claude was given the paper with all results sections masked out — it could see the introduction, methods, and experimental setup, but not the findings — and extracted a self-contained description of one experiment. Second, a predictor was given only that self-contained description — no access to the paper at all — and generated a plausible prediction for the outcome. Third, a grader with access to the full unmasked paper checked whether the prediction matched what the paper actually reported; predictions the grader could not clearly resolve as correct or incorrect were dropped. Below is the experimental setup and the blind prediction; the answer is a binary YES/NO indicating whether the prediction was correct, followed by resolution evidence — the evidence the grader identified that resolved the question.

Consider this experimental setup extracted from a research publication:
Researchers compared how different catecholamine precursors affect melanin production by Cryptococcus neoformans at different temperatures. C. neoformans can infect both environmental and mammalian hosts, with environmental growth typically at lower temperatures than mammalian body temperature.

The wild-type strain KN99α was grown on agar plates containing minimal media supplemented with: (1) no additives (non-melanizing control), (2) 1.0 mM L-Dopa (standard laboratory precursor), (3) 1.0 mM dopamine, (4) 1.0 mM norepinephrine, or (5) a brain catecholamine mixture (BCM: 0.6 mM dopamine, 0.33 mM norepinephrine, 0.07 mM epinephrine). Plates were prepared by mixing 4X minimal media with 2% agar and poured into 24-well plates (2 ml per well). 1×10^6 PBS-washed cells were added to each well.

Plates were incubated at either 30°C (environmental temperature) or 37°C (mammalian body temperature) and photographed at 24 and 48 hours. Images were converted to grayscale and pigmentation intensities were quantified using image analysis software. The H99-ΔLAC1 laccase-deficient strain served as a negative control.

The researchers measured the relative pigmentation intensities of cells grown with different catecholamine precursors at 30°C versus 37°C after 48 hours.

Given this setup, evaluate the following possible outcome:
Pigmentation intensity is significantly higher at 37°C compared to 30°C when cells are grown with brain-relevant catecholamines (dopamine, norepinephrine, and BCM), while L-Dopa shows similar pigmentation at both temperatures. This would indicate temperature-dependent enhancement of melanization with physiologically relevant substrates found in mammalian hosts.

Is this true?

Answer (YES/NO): NO